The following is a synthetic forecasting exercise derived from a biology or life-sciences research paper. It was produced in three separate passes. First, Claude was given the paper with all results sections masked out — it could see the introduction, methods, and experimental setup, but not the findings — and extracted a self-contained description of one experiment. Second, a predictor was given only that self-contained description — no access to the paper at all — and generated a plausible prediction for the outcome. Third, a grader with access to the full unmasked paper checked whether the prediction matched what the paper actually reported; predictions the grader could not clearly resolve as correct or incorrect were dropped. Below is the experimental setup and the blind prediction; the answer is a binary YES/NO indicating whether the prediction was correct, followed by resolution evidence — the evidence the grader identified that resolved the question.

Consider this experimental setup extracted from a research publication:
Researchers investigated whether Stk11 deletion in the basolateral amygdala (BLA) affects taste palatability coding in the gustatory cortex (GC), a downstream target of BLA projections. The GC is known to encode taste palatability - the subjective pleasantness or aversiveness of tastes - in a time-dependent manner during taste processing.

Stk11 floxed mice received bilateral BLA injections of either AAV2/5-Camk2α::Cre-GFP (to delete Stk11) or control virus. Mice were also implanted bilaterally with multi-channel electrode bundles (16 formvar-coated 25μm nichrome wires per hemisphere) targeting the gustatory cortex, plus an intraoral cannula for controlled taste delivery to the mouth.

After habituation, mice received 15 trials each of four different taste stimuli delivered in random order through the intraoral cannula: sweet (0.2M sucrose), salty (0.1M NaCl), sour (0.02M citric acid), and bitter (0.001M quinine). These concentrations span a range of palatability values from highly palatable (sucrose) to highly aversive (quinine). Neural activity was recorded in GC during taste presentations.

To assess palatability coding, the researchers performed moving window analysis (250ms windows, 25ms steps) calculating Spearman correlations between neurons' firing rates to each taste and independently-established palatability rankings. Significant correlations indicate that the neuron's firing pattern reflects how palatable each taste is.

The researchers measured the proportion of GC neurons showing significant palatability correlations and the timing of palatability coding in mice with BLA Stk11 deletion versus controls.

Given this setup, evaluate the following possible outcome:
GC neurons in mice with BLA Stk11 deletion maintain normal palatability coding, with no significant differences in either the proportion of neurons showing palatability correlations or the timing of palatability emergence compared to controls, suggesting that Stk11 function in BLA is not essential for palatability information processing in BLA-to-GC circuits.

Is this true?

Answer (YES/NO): YES